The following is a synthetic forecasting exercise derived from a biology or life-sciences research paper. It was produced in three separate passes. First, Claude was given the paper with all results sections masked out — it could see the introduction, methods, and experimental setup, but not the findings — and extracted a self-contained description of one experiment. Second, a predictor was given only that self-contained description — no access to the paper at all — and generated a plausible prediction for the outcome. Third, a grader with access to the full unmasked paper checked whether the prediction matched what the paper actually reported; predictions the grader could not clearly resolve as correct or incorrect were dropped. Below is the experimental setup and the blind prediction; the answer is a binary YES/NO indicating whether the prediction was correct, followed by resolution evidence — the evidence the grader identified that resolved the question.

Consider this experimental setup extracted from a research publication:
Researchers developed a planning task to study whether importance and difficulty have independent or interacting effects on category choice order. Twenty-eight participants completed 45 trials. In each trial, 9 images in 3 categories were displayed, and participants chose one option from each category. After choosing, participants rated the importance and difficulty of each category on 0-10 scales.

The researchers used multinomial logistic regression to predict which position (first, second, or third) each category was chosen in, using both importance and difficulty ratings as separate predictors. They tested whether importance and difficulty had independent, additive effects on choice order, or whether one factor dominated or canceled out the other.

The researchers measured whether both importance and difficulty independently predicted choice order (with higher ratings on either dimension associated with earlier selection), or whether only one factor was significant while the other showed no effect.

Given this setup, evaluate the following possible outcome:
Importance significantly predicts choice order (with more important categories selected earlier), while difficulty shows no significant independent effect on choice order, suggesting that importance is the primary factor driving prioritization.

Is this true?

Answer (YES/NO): NO